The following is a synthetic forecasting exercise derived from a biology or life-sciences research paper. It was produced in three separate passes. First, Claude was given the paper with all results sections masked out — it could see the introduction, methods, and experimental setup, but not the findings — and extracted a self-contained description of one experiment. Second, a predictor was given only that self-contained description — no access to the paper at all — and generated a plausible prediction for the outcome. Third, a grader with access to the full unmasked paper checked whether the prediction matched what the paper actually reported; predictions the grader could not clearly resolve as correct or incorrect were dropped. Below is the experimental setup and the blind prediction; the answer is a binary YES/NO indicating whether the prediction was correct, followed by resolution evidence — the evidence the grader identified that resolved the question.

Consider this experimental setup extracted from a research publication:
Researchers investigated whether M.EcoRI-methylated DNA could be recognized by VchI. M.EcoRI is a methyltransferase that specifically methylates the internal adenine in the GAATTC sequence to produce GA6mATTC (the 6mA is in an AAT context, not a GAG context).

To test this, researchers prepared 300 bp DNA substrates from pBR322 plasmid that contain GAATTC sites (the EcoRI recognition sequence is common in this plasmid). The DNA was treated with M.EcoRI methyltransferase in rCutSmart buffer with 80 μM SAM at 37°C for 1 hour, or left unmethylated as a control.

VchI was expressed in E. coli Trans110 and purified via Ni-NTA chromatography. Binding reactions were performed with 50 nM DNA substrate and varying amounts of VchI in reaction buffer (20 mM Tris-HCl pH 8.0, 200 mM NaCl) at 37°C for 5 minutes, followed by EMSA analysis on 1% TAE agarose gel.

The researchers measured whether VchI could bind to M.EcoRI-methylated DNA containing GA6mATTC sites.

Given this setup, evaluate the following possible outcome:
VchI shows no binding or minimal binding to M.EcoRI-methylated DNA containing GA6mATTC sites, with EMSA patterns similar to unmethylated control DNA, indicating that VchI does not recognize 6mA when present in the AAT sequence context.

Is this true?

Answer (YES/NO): YES